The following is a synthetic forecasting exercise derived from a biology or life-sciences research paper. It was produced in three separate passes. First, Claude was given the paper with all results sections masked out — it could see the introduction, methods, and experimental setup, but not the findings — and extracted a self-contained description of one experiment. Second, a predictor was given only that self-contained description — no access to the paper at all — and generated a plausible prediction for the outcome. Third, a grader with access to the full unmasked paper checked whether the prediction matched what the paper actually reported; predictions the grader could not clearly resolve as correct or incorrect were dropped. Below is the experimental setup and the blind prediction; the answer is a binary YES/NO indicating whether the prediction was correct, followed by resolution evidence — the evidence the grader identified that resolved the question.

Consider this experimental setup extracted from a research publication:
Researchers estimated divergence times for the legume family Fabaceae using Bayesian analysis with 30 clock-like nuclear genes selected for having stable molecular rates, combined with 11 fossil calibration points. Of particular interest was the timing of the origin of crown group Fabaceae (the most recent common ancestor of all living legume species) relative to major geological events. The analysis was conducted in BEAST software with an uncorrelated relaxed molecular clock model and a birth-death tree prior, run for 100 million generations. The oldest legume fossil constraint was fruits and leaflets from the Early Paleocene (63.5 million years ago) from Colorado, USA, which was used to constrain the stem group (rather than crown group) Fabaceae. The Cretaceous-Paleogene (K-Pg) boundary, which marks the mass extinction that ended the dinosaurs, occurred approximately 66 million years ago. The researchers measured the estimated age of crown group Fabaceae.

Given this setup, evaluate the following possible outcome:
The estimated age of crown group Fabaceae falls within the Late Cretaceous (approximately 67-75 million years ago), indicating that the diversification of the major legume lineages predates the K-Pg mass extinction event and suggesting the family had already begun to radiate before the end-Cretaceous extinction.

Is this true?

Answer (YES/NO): NO